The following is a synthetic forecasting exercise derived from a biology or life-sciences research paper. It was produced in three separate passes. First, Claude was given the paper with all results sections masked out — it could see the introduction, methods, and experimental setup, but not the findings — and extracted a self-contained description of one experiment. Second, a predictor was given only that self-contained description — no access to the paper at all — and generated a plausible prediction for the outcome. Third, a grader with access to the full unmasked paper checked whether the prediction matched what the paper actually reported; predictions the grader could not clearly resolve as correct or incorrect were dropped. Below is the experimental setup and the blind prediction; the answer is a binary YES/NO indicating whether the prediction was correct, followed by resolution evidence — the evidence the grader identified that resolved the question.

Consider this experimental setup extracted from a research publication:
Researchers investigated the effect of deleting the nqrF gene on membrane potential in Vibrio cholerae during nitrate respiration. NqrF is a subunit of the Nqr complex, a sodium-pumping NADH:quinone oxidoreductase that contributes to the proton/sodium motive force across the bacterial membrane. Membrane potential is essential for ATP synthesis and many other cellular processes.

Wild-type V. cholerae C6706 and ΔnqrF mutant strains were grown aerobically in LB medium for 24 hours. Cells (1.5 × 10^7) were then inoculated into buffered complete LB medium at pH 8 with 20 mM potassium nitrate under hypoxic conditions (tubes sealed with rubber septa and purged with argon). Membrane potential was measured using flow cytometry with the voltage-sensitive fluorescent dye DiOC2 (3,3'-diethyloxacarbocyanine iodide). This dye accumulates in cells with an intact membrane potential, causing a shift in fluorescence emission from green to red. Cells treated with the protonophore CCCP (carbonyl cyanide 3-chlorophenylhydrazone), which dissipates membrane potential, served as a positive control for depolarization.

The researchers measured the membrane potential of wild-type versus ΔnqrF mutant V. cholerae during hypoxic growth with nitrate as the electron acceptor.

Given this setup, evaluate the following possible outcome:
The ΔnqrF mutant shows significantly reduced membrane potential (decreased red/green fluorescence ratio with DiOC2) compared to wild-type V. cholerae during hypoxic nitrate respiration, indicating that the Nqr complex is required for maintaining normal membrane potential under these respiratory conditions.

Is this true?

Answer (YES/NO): YES